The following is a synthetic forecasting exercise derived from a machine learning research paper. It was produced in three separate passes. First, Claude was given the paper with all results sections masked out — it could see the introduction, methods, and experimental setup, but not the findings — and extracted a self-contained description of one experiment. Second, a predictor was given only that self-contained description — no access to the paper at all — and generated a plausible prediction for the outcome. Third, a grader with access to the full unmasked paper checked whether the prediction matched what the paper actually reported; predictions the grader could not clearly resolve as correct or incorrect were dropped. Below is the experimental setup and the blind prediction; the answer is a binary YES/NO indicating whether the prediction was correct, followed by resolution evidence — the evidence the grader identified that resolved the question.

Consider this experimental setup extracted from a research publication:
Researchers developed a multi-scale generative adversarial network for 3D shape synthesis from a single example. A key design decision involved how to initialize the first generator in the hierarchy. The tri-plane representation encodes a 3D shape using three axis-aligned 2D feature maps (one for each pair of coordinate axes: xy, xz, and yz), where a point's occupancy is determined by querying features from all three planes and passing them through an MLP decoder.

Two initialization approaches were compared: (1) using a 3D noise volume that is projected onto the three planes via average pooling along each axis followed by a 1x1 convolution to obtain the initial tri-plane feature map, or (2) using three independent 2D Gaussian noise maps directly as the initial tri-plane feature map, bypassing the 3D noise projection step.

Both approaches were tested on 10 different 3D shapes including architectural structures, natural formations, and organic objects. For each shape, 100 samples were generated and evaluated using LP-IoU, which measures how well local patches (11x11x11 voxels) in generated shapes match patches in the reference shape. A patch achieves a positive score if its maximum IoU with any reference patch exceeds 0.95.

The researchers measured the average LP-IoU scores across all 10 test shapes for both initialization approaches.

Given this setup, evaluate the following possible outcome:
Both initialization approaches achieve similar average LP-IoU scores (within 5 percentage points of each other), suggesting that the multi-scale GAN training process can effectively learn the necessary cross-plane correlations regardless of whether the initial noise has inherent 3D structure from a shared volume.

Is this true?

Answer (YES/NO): NO